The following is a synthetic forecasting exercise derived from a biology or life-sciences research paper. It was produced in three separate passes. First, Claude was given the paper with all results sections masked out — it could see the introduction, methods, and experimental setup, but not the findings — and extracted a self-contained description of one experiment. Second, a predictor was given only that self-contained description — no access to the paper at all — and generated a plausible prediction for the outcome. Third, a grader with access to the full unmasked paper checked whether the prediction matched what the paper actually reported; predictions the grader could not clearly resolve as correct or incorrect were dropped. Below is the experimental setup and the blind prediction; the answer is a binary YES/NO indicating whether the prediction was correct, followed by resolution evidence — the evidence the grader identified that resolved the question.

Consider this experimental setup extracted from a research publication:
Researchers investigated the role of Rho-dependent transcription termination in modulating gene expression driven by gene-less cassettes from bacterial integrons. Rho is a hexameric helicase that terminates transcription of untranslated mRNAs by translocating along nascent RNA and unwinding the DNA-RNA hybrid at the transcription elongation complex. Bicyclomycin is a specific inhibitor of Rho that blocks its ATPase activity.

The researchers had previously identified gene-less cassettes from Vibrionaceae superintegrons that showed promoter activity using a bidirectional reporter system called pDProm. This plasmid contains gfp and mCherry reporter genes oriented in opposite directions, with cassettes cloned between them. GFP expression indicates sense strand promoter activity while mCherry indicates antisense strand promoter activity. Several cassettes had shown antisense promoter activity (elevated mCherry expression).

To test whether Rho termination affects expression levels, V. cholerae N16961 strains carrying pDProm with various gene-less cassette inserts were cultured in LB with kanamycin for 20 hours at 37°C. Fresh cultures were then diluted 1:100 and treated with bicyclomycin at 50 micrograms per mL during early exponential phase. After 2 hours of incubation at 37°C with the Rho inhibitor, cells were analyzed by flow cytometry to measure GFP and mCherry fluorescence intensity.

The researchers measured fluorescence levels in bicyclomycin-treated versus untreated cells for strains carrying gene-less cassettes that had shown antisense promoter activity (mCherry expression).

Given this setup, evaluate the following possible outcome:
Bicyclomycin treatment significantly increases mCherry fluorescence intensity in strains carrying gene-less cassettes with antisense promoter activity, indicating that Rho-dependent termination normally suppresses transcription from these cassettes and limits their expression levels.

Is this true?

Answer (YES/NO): NO